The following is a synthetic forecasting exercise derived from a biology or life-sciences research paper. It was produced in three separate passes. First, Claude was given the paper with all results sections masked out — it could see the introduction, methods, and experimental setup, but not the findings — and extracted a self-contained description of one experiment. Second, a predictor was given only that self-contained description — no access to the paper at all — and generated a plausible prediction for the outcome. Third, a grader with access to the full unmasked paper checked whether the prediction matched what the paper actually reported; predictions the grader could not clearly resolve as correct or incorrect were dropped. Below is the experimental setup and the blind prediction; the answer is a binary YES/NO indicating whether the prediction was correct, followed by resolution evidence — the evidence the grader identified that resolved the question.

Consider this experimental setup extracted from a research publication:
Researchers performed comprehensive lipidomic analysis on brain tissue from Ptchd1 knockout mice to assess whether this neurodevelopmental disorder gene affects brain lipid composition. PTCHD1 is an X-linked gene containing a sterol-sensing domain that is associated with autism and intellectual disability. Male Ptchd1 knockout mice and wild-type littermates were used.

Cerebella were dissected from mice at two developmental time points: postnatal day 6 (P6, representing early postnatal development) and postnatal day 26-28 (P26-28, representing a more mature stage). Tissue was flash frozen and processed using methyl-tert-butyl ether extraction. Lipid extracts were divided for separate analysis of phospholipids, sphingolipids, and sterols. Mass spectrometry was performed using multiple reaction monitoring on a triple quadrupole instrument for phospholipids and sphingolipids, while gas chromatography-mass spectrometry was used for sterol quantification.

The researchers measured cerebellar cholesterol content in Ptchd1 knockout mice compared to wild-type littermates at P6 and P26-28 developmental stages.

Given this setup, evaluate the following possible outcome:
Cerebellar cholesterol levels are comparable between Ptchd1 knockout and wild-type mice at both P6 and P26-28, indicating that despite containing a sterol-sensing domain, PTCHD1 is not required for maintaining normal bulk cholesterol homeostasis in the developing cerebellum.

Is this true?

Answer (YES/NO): YES